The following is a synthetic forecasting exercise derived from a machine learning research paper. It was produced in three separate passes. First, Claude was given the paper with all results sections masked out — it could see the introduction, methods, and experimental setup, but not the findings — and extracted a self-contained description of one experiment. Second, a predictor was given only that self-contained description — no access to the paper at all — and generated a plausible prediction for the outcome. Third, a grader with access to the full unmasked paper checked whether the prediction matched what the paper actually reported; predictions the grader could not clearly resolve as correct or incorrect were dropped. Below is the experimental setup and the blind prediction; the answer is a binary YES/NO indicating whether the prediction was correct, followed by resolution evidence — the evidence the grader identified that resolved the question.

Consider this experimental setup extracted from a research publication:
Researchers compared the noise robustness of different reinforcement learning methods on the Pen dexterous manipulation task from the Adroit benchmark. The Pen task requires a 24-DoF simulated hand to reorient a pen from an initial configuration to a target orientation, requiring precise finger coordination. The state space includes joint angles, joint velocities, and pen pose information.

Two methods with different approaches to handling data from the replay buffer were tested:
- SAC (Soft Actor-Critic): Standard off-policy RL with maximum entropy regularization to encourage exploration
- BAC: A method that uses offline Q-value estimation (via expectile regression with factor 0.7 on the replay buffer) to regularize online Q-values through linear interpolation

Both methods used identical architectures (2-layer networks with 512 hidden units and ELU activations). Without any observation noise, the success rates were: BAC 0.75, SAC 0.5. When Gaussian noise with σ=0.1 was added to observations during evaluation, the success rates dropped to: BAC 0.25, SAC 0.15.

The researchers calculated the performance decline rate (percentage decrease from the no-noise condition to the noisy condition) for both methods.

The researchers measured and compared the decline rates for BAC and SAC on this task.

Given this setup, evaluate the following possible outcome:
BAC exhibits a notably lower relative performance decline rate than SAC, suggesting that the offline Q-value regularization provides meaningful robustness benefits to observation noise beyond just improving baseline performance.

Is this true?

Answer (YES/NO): NO